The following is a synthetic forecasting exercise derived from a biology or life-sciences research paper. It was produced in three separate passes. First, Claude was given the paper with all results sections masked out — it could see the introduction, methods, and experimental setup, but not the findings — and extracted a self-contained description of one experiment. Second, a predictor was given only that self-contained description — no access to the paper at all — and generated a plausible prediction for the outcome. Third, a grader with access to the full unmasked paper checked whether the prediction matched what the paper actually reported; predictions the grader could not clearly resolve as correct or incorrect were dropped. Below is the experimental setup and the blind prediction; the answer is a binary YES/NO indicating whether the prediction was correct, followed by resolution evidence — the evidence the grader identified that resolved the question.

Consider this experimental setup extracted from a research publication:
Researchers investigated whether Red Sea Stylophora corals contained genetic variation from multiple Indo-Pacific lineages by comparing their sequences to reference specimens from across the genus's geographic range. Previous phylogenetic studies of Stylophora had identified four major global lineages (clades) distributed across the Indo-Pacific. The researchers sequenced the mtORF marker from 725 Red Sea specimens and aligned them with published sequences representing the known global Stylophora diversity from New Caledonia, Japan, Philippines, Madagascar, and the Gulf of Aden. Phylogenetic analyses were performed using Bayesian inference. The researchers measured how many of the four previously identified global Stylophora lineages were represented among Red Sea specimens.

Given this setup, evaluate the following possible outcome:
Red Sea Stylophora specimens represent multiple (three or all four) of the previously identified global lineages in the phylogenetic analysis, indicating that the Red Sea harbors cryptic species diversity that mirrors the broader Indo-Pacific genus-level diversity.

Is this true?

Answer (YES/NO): NO